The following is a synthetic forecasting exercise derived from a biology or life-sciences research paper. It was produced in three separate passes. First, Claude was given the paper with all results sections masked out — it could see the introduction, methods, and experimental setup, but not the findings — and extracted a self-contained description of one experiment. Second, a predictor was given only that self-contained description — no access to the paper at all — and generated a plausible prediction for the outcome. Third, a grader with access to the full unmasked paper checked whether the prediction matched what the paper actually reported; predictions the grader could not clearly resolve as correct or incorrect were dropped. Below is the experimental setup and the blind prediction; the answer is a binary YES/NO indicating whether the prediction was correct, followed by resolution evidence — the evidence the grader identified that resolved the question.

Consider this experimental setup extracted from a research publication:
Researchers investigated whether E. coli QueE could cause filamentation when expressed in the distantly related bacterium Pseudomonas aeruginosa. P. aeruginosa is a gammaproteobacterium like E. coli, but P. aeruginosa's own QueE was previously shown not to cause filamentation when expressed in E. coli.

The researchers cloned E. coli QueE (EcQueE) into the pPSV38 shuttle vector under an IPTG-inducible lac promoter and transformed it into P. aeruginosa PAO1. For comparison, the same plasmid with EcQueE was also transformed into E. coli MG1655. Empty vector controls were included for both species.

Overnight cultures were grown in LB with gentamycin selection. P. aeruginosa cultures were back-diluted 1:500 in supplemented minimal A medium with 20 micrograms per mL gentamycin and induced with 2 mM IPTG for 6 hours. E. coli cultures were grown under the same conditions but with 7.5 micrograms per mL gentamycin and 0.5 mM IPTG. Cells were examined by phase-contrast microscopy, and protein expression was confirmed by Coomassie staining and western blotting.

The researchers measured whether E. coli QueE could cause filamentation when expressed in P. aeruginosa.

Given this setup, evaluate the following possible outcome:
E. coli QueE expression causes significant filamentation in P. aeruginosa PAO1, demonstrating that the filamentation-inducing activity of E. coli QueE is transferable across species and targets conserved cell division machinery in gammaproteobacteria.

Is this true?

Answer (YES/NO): NO